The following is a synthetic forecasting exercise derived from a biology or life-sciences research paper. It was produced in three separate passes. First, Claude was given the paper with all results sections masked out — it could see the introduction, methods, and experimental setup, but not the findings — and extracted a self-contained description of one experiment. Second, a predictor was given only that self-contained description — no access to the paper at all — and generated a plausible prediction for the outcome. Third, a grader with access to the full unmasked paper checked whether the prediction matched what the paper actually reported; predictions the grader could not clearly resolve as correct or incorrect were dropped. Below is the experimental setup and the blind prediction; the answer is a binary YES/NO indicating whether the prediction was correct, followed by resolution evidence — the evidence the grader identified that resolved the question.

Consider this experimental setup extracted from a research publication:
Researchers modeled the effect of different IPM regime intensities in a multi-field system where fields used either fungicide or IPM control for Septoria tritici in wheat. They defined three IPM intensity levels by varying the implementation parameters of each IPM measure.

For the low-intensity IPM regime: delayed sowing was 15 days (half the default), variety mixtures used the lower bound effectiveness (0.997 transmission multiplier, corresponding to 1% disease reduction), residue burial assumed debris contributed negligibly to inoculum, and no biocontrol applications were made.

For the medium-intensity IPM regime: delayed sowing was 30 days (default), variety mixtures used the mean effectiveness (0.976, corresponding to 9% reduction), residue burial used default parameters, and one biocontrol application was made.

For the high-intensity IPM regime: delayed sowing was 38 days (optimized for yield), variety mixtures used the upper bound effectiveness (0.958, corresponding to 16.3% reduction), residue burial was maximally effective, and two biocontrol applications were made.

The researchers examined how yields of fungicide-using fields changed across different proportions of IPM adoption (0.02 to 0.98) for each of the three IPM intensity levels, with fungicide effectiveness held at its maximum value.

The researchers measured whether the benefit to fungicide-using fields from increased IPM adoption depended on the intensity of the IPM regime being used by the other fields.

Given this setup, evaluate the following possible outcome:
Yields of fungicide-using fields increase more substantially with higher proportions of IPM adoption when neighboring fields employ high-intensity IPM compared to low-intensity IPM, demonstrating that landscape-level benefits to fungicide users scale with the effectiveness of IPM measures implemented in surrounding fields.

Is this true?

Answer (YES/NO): YES